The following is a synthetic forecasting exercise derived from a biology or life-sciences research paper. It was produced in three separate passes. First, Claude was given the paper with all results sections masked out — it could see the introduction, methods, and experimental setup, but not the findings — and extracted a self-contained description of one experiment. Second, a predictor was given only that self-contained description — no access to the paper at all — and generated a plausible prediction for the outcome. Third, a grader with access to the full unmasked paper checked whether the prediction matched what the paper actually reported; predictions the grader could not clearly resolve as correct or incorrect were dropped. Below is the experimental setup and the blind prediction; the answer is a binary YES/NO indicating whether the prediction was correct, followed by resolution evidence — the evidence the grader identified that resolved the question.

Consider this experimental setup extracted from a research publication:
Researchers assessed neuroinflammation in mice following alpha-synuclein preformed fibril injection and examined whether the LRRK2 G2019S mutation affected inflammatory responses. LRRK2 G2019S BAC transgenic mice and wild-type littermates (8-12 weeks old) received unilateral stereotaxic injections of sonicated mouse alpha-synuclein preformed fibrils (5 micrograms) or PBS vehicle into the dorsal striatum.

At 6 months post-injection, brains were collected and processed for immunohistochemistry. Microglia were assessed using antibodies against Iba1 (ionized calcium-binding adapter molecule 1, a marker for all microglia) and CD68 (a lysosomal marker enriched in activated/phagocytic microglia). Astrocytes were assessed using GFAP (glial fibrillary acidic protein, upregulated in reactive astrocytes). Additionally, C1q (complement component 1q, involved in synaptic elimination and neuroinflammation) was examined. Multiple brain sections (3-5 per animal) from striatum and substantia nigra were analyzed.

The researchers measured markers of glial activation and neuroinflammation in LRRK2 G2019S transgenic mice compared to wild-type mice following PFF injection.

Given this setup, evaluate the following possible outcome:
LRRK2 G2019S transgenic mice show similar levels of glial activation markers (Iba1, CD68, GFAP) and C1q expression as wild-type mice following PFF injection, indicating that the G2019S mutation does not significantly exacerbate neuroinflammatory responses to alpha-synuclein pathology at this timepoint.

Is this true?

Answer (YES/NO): NO